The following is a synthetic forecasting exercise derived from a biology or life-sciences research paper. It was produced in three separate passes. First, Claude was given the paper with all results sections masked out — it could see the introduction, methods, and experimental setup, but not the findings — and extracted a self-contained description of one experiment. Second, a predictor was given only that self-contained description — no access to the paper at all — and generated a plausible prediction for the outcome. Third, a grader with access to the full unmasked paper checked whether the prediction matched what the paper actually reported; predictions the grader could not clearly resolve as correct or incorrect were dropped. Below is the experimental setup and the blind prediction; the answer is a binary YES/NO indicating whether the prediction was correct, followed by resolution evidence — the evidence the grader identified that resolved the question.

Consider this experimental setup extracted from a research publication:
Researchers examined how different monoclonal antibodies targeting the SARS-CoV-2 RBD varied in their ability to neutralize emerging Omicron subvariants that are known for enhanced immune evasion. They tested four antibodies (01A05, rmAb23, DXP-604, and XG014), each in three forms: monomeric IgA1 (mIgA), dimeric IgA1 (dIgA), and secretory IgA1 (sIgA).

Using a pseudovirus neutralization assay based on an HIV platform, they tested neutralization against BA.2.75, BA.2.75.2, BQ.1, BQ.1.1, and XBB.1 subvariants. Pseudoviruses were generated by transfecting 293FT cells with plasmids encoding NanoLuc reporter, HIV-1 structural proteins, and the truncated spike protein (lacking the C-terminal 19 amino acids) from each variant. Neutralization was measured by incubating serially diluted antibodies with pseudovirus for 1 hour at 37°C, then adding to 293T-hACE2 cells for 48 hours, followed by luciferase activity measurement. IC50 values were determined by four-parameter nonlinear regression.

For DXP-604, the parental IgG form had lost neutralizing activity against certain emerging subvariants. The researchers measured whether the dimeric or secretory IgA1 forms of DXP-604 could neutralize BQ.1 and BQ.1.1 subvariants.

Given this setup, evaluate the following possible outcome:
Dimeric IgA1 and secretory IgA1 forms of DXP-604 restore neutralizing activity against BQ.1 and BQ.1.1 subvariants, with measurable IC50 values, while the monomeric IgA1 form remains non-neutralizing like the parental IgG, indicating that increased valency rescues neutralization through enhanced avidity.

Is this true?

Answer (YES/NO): NO